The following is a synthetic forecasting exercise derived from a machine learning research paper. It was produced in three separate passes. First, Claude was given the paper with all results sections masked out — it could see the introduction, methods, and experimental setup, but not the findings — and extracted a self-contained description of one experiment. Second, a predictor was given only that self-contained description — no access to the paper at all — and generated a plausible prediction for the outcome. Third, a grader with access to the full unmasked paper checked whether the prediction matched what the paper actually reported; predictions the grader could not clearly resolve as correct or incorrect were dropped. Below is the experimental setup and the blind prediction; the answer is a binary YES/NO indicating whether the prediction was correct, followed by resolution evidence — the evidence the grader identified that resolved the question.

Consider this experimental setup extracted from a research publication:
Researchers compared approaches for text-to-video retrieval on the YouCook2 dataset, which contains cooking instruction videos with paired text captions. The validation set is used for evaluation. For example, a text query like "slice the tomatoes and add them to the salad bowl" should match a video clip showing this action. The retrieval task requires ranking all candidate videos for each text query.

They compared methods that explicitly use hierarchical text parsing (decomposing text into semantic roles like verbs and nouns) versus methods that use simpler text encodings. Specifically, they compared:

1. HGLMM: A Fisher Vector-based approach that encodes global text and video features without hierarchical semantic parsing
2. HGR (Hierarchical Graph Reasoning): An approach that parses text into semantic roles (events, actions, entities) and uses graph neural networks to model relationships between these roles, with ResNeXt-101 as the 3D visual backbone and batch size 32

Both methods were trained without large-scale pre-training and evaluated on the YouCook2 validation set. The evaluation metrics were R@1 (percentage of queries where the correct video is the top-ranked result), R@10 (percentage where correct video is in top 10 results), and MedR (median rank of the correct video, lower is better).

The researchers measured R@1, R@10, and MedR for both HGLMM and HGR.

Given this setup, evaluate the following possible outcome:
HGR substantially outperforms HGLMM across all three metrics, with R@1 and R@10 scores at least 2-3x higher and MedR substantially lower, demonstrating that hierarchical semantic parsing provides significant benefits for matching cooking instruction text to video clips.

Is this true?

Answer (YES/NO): NO